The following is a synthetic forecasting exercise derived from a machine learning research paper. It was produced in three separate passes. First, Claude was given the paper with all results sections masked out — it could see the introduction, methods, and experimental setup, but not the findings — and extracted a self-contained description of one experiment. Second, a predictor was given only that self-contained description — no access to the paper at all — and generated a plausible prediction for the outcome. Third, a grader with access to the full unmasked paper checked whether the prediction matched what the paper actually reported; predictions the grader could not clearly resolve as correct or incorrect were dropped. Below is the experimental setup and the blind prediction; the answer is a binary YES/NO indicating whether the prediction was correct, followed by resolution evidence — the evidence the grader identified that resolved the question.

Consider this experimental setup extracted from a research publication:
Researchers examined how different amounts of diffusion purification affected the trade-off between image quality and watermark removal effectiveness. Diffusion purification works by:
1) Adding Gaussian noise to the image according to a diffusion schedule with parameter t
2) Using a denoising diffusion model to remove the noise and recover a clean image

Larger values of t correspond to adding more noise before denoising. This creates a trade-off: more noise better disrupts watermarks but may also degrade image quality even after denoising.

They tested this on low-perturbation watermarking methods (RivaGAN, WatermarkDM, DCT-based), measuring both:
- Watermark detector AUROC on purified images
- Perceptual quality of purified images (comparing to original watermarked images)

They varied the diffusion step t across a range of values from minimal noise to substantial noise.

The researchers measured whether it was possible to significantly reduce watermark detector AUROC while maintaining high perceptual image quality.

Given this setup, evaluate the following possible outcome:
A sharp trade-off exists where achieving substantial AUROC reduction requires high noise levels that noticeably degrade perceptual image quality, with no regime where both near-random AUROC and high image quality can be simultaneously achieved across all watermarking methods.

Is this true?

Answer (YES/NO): YES